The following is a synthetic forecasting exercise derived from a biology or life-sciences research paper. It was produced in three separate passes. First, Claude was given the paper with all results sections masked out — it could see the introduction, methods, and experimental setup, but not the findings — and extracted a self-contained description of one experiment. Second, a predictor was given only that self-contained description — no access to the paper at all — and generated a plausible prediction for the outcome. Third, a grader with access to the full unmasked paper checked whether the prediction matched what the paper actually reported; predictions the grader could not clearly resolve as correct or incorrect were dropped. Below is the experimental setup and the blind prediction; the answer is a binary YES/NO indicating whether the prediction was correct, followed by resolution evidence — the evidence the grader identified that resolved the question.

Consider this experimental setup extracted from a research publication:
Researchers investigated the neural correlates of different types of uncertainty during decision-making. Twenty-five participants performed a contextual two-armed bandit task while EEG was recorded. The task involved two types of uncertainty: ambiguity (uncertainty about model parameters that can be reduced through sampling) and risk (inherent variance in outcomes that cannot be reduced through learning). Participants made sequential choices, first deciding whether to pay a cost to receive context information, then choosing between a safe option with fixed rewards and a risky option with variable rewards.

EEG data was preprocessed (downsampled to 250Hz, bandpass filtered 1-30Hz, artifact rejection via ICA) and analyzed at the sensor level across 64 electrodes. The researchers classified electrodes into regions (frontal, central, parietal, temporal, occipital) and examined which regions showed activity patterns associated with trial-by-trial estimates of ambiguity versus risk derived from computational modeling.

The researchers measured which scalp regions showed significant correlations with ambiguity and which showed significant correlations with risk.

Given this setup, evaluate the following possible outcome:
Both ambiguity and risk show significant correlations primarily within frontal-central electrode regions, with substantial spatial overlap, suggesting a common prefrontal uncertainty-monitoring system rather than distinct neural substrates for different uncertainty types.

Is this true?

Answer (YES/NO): NO